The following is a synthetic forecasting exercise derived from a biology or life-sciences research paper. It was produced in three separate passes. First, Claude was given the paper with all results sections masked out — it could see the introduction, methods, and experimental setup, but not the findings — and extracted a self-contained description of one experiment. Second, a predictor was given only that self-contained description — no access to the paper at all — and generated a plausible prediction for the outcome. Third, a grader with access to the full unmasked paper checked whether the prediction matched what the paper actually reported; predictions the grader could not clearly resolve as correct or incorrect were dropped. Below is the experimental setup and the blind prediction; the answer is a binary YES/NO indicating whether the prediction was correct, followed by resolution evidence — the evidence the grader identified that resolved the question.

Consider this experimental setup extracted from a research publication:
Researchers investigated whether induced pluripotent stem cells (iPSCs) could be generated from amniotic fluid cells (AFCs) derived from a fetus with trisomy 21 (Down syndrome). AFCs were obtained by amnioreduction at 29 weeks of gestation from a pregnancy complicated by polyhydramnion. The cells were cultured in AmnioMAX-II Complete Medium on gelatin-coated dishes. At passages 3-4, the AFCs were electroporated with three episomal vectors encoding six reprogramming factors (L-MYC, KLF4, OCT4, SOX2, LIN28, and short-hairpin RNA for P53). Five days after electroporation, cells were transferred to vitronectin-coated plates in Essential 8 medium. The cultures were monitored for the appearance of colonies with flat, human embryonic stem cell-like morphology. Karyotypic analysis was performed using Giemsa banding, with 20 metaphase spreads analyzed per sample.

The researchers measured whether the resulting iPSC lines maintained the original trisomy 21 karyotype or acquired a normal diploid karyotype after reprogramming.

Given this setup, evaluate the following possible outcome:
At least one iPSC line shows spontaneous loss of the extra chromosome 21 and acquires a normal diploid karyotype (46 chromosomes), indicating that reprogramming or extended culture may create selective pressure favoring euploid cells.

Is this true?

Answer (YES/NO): NO